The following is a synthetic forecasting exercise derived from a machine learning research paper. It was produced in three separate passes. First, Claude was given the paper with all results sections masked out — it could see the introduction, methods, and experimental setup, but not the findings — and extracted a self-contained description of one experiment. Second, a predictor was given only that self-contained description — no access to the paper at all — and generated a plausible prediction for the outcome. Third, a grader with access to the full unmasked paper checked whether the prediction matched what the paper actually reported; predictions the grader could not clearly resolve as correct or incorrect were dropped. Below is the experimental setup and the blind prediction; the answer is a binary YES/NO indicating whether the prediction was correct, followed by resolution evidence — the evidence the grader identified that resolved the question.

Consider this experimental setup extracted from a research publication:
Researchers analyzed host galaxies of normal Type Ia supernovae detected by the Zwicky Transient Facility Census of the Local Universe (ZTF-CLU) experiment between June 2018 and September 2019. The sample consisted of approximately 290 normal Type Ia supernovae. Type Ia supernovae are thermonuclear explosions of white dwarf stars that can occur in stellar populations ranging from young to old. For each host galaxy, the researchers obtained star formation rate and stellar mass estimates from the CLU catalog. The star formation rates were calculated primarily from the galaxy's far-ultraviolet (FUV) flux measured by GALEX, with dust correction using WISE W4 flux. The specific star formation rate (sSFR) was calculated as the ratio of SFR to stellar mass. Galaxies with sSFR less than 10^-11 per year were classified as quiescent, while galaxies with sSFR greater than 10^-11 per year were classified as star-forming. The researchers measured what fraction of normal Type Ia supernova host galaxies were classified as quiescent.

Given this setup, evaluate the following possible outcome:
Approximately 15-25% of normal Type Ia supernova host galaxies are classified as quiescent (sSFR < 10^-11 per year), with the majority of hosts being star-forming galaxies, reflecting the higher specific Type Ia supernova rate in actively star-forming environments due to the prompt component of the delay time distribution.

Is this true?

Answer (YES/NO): NO